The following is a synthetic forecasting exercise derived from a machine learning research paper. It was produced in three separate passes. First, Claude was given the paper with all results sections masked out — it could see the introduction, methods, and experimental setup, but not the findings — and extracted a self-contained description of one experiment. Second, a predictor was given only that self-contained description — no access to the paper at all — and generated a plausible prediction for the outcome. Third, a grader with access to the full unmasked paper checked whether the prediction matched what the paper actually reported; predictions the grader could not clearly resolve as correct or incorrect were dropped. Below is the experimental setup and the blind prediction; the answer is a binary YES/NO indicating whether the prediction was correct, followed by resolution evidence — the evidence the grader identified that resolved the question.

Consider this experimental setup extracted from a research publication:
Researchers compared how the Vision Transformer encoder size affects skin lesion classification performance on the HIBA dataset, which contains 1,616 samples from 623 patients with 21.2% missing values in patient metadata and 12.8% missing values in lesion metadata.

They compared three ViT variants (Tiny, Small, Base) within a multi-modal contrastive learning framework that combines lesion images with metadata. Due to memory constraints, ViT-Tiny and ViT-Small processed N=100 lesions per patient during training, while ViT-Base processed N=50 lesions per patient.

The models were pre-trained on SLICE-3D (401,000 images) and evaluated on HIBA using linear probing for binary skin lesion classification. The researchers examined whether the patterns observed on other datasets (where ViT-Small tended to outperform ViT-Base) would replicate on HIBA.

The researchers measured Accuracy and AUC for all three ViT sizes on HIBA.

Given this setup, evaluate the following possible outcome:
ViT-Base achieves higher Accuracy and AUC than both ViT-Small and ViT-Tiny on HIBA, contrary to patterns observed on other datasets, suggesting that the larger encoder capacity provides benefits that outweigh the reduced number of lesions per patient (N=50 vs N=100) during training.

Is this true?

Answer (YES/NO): NO